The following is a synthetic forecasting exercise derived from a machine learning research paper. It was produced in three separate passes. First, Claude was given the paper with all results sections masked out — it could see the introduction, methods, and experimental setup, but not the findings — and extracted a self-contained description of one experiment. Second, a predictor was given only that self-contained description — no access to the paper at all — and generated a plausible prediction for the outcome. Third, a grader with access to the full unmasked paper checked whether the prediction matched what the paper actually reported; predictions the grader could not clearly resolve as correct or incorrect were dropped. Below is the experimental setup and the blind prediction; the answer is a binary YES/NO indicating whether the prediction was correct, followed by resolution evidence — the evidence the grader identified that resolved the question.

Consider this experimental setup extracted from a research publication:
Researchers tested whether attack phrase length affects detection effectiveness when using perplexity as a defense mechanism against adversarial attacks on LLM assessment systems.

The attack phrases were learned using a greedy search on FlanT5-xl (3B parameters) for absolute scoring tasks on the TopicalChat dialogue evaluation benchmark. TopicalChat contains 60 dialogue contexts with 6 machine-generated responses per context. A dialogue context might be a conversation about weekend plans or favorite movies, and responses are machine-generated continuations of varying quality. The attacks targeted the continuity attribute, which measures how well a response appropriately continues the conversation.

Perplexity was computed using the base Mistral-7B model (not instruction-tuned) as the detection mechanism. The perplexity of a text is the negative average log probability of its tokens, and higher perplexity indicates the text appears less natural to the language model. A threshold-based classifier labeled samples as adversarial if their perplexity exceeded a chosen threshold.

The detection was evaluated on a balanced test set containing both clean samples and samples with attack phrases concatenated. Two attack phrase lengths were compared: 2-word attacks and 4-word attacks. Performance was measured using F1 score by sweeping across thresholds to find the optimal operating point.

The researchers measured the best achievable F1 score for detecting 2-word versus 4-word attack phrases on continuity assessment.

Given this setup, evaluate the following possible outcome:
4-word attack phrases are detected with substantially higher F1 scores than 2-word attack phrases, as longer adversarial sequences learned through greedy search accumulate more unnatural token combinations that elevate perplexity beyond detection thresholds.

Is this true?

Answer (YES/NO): NO